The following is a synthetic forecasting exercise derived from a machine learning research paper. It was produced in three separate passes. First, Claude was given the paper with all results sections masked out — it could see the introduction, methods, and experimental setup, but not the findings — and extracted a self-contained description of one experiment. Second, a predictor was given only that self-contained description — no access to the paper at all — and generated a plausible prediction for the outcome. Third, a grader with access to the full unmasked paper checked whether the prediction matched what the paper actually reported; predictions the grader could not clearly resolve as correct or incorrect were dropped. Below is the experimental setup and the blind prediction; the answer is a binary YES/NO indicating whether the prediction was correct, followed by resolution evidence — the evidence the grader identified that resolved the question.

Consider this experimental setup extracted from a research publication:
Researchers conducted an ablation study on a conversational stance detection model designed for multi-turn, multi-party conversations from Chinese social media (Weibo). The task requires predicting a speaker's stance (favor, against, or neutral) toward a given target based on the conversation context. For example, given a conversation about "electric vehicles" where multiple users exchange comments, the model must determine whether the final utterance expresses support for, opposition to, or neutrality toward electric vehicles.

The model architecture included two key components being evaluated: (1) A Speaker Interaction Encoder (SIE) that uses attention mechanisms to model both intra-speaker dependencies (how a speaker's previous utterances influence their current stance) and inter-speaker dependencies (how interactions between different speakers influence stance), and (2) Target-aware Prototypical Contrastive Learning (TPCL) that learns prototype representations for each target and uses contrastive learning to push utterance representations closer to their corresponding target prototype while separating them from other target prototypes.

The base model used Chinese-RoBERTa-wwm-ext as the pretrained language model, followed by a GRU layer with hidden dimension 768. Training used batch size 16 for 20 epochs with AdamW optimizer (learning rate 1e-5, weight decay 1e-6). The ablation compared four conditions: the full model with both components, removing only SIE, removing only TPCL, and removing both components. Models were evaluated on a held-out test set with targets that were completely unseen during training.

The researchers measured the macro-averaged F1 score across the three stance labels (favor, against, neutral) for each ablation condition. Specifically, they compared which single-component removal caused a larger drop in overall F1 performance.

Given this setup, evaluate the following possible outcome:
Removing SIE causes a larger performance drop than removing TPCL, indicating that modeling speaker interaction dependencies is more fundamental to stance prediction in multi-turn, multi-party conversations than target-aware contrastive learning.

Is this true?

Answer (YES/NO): NO